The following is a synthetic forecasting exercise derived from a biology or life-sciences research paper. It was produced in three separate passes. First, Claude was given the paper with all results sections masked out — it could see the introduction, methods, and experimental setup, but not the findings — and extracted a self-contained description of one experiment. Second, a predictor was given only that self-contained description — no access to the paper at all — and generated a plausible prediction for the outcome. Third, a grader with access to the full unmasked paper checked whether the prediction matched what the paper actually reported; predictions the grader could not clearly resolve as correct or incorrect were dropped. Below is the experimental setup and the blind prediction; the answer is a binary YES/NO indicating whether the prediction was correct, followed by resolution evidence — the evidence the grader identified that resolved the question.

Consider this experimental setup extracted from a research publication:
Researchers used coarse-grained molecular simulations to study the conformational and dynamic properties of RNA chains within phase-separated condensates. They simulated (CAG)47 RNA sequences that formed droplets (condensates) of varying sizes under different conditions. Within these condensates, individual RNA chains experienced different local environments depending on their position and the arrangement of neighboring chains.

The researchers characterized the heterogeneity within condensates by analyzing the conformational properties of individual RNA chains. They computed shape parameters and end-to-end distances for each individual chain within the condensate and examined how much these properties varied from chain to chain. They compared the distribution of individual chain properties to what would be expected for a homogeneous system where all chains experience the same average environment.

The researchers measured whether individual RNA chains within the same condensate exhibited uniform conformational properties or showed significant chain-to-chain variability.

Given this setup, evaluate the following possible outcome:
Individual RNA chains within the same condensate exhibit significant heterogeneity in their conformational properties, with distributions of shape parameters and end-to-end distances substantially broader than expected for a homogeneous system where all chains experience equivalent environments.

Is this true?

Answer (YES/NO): YES